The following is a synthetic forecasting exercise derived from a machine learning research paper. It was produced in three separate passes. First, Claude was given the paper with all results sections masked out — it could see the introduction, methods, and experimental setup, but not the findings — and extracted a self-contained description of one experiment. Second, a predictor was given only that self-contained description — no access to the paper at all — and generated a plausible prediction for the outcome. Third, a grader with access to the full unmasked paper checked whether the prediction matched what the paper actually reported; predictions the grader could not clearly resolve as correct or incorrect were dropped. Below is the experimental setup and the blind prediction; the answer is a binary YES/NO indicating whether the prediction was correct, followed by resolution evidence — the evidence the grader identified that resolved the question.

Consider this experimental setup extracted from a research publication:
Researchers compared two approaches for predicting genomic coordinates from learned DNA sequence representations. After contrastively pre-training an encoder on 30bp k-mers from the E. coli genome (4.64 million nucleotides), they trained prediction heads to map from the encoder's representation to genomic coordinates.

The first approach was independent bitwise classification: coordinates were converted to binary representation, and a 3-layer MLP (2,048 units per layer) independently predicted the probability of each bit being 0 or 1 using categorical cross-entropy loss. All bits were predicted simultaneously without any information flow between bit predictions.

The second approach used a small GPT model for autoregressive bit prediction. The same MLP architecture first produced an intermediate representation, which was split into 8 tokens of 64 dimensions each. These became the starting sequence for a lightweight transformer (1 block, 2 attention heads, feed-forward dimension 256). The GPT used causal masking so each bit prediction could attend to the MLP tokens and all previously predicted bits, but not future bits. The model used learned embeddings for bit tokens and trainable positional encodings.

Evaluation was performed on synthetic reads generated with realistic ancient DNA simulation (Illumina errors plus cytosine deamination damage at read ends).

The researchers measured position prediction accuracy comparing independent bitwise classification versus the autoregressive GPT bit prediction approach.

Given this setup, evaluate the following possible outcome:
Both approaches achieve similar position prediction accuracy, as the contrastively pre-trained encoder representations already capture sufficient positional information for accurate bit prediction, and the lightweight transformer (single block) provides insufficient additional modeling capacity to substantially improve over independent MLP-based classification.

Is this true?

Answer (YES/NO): NO